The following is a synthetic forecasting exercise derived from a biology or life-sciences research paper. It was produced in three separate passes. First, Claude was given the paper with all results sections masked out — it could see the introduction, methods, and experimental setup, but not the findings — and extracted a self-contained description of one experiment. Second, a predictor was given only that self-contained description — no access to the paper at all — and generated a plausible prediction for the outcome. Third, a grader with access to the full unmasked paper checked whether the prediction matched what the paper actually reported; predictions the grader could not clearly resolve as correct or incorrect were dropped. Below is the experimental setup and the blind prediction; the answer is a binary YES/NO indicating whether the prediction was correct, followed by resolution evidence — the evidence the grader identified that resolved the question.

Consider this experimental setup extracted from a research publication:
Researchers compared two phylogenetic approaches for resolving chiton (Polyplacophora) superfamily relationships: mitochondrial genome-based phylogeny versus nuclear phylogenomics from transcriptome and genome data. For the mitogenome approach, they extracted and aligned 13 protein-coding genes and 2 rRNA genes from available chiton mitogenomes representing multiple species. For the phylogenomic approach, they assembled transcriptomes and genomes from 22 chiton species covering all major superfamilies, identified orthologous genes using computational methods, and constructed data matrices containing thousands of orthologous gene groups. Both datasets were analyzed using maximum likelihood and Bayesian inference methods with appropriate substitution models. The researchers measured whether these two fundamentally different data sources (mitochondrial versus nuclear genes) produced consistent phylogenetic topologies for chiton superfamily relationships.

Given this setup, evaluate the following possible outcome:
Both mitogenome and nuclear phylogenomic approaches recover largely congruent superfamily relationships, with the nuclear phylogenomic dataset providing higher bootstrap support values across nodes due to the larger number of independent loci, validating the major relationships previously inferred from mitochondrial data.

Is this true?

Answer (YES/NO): NO